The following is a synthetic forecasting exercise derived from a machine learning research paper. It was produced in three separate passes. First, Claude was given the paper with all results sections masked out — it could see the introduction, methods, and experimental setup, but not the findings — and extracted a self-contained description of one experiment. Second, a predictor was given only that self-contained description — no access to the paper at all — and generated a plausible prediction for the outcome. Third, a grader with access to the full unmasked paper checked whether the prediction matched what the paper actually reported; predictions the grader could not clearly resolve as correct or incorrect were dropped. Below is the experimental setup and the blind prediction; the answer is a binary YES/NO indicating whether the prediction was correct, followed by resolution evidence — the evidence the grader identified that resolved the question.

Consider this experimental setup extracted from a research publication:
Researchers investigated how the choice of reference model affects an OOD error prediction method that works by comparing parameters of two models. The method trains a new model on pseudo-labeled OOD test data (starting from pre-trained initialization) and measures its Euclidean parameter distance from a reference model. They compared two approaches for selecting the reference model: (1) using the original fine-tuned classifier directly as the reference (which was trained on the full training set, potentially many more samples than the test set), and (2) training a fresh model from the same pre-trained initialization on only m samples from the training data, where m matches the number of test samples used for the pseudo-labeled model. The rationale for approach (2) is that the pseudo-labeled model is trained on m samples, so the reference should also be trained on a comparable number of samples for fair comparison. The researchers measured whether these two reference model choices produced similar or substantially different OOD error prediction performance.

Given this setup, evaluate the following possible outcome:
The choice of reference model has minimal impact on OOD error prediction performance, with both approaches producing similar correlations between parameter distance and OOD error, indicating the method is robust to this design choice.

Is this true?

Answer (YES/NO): YES